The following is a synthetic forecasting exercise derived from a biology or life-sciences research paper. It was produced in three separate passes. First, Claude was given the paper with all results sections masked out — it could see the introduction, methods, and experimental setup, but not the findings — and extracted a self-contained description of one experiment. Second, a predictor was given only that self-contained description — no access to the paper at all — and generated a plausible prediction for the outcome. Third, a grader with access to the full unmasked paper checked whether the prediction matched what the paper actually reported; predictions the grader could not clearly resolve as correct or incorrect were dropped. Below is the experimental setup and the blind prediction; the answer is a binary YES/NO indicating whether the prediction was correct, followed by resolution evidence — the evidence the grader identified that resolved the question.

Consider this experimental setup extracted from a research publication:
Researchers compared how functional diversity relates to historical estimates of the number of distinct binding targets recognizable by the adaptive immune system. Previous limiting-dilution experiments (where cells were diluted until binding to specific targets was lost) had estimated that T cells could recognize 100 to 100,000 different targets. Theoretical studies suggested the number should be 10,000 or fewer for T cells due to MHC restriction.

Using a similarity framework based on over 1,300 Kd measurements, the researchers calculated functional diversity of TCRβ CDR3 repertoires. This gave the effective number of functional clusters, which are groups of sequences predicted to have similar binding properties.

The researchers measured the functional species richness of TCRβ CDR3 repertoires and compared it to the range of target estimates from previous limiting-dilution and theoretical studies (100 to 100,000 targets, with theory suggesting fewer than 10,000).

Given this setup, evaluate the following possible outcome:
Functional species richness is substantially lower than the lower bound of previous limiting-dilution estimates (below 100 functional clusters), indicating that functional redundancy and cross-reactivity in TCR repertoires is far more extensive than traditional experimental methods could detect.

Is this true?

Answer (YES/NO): NO